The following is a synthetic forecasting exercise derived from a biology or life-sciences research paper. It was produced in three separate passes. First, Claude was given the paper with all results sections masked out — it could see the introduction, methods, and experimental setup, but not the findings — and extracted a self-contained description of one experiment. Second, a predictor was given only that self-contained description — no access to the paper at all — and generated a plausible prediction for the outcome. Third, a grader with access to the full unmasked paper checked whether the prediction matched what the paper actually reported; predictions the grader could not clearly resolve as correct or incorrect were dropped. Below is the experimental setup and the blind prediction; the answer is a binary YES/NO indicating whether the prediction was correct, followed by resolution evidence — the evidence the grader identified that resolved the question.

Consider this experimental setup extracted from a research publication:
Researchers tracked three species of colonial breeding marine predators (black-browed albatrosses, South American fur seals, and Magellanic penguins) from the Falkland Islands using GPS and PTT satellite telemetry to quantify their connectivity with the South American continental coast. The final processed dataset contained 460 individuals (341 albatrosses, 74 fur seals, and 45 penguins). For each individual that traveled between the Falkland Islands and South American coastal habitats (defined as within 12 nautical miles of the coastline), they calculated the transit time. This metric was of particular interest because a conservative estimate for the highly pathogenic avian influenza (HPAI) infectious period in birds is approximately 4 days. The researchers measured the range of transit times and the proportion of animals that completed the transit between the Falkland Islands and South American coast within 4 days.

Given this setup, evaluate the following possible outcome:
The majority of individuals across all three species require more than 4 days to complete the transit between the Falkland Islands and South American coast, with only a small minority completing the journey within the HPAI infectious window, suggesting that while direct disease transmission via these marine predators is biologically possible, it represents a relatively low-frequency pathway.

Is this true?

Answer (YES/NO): NO